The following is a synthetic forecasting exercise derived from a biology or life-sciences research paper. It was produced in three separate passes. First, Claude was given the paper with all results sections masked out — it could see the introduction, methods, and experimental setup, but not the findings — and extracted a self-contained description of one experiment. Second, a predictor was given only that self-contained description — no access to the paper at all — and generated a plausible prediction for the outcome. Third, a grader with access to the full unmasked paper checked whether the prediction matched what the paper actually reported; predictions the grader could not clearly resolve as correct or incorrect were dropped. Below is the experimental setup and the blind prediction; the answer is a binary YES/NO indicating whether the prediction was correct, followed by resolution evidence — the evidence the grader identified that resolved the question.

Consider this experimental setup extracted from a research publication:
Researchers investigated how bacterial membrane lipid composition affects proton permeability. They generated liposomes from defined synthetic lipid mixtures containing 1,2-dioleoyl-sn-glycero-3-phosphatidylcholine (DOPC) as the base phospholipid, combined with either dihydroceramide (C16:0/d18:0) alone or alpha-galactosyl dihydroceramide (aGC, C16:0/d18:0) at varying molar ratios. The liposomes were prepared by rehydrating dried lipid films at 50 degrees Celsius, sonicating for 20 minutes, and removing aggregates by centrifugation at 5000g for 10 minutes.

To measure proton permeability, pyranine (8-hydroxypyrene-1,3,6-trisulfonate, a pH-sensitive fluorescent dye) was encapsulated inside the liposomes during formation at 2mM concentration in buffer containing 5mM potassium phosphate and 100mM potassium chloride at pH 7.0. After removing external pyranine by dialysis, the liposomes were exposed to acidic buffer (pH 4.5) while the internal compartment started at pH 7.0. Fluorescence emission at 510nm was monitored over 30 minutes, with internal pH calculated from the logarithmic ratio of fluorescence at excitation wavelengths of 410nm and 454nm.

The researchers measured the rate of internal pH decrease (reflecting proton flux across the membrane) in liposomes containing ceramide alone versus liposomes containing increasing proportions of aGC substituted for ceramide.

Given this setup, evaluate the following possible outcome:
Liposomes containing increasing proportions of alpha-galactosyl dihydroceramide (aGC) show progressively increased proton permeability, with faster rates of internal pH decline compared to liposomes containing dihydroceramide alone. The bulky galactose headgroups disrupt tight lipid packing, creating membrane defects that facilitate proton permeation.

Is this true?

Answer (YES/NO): NO